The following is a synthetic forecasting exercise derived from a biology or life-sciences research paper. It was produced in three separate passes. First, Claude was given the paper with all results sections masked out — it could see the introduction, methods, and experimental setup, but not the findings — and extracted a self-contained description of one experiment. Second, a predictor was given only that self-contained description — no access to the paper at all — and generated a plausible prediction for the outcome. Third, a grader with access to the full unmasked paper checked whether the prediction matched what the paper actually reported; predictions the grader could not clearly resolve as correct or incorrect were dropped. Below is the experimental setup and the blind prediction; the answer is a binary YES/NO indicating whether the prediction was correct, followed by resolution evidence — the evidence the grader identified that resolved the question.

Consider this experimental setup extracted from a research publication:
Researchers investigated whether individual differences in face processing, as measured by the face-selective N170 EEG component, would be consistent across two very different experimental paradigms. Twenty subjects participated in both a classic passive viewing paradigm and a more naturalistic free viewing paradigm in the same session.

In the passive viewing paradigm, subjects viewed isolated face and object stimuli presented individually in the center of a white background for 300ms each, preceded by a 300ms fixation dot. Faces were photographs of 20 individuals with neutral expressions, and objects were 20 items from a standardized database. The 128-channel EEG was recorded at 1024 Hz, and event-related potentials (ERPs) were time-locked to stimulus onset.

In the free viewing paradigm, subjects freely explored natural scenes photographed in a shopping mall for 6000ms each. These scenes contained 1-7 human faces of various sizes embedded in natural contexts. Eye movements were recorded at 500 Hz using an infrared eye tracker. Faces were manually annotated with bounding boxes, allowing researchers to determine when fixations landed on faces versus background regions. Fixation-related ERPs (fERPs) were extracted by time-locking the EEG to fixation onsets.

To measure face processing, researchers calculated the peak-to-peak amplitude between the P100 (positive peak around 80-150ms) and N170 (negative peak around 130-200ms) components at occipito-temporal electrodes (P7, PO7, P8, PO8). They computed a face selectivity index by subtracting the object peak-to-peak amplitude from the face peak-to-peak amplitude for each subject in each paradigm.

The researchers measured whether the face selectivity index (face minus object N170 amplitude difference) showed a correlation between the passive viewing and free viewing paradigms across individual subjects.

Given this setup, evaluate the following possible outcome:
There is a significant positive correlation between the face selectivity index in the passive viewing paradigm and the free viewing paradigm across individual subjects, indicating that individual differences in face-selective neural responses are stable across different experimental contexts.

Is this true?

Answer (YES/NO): YES